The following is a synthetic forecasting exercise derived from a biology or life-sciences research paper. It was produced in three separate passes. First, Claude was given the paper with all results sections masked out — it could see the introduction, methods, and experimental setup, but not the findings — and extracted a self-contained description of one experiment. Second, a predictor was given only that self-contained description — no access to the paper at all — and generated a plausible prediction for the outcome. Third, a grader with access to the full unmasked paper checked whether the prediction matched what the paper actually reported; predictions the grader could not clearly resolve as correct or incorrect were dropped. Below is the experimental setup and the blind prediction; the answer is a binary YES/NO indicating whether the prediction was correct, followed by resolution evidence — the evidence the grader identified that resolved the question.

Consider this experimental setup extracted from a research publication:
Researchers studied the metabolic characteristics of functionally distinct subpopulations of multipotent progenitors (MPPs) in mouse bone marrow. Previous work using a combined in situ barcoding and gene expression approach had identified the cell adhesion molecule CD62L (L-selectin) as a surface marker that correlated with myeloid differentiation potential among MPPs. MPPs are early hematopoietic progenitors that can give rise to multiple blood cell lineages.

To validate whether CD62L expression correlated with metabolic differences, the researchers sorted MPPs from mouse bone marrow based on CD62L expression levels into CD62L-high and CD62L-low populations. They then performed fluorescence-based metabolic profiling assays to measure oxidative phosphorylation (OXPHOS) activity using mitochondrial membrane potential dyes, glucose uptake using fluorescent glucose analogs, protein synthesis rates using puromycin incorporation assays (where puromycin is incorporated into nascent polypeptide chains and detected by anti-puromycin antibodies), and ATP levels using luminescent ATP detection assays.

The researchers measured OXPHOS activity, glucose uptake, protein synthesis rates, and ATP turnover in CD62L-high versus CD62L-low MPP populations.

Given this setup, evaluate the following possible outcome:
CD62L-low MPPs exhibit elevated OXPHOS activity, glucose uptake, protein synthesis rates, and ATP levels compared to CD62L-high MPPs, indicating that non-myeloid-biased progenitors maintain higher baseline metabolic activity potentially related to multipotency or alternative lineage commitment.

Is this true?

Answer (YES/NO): NO